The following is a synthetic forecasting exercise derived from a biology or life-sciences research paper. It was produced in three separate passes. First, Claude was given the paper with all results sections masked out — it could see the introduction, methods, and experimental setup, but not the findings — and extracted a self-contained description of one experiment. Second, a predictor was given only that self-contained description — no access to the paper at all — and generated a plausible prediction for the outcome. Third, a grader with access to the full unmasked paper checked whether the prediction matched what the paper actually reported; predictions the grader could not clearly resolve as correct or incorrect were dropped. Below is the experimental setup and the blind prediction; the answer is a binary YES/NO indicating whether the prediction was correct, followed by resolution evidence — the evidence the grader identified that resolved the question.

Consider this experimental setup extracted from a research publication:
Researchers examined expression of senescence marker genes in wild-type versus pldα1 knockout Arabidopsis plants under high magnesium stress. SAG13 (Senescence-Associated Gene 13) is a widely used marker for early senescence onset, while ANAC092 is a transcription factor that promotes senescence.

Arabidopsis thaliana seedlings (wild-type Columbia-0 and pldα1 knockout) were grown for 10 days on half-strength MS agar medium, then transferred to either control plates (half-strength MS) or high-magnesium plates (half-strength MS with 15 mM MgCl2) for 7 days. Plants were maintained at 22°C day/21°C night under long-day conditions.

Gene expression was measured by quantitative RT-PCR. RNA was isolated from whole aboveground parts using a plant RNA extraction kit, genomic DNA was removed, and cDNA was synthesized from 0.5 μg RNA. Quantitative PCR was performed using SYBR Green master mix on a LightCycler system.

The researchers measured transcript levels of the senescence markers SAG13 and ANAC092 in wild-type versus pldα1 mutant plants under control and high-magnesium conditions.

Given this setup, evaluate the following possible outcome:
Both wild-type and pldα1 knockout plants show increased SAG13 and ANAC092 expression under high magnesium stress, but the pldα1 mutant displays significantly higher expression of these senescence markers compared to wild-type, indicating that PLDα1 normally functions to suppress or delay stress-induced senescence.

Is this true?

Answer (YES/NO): YES